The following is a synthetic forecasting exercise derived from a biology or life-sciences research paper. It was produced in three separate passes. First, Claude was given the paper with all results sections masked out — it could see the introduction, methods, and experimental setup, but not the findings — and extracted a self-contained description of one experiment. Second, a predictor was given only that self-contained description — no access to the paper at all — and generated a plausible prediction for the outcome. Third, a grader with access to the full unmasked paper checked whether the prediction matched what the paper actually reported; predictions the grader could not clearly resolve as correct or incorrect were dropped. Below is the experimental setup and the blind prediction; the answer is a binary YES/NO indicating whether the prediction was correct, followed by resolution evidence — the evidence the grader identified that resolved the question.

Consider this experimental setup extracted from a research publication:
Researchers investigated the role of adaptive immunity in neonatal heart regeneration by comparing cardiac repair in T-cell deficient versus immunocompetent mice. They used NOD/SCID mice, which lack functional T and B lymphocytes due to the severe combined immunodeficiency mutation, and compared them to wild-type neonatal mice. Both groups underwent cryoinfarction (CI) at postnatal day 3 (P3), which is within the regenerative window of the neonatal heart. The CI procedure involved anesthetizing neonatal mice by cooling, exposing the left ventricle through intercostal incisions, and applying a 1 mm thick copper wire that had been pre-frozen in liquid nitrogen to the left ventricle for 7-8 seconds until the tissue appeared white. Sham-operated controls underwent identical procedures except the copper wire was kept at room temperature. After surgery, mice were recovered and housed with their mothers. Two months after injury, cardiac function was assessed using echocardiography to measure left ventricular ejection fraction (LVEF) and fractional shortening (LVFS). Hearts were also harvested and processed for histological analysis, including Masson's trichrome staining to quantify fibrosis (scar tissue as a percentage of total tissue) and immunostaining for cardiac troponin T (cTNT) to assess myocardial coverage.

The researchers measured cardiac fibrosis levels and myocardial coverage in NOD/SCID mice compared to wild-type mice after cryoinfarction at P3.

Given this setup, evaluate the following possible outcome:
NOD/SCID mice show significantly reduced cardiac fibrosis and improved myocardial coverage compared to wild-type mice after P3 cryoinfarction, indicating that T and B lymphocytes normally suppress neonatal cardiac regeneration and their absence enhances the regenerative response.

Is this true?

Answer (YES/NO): NO